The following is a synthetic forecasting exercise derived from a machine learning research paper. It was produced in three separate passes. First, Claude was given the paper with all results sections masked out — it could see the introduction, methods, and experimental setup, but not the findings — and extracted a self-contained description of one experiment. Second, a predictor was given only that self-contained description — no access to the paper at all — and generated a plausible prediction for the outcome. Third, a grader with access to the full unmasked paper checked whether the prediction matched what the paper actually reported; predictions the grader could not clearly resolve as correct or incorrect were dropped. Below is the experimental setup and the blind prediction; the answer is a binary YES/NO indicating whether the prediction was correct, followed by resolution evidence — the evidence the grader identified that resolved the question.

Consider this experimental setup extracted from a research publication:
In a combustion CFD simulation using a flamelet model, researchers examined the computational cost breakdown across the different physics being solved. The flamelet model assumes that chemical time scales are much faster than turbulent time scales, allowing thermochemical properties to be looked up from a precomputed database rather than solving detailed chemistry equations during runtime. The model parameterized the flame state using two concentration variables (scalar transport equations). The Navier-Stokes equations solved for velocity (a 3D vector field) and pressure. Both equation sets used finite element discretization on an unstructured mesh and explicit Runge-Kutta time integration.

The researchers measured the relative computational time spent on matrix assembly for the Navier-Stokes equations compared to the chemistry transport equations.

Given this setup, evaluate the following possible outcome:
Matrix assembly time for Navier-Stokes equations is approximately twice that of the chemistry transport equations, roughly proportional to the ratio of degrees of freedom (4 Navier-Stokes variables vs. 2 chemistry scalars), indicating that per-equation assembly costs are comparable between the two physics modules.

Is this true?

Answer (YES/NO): NO